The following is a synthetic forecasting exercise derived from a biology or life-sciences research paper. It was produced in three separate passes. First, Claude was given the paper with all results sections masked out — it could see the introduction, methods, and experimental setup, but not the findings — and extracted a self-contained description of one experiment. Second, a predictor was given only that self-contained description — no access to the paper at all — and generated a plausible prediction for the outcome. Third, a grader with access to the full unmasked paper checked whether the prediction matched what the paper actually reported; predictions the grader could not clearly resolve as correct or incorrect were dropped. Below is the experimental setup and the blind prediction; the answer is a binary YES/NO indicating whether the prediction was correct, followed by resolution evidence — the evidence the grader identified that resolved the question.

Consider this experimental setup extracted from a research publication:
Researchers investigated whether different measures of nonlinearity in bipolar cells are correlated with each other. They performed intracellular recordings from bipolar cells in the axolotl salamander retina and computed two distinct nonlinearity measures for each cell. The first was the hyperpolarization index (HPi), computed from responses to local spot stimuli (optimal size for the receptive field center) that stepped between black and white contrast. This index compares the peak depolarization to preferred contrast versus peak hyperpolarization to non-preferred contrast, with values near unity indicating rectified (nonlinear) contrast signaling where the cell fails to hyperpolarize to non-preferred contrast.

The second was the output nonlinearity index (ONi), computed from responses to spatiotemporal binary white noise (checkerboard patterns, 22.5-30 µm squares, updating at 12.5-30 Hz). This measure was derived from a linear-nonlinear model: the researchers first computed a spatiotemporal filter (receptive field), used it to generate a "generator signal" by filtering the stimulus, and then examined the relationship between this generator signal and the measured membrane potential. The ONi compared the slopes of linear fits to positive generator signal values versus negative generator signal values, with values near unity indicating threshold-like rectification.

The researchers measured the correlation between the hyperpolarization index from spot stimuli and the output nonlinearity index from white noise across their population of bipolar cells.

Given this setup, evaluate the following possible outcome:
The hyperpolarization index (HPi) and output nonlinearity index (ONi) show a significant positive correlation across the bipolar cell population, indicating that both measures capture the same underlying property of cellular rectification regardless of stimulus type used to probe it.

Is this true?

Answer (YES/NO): YES